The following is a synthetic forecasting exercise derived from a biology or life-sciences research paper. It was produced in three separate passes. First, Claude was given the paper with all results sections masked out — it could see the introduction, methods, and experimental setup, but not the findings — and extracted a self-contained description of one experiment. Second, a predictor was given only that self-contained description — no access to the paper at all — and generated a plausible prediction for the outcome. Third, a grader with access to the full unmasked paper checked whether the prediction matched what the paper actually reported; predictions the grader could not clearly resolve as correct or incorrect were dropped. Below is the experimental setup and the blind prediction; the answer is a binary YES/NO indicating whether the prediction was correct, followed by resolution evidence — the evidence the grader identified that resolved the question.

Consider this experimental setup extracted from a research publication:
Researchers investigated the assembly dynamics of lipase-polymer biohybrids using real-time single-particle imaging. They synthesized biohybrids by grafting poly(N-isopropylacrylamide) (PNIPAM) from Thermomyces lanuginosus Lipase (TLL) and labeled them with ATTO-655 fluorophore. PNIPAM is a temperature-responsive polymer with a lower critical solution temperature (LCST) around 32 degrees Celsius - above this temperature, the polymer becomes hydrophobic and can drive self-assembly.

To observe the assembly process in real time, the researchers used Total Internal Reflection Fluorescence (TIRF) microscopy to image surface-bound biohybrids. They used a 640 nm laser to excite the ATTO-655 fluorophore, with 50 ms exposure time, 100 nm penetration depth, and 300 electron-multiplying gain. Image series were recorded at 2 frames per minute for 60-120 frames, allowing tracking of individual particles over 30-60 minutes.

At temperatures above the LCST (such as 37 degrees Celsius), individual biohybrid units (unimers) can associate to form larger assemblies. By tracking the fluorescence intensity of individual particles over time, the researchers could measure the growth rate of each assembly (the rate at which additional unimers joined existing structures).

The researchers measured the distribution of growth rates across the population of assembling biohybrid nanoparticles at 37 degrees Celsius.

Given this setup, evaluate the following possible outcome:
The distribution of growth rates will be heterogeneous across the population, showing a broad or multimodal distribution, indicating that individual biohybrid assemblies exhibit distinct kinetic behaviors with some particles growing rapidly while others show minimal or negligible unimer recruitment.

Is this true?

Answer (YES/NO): YES